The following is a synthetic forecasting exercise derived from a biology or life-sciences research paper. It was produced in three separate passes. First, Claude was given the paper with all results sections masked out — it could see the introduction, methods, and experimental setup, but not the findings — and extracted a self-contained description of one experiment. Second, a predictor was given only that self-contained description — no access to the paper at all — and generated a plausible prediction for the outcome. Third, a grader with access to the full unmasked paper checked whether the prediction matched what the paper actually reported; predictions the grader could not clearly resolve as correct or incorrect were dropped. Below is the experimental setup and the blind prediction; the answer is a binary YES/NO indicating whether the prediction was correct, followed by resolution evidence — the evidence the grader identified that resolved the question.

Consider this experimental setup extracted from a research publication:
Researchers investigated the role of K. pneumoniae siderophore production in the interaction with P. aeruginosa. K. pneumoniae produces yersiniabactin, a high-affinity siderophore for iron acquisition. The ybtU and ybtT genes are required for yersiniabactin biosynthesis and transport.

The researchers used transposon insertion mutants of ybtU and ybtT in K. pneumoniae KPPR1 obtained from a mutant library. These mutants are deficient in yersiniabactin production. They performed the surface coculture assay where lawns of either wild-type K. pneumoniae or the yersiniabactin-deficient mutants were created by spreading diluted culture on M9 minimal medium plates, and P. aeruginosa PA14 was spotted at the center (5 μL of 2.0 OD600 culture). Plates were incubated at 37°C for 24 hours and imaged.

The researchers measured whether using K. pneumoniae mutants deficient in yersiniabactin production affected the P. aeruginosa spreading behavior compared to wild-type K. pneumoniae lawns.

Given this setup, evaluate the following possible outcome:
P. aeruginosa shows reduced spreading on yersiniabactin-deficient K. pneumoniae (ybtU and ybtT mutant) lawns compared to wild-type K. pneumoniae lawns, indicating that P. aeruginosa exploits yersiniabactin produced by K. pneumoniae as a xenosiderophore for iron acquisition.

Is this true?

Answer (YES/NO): NO